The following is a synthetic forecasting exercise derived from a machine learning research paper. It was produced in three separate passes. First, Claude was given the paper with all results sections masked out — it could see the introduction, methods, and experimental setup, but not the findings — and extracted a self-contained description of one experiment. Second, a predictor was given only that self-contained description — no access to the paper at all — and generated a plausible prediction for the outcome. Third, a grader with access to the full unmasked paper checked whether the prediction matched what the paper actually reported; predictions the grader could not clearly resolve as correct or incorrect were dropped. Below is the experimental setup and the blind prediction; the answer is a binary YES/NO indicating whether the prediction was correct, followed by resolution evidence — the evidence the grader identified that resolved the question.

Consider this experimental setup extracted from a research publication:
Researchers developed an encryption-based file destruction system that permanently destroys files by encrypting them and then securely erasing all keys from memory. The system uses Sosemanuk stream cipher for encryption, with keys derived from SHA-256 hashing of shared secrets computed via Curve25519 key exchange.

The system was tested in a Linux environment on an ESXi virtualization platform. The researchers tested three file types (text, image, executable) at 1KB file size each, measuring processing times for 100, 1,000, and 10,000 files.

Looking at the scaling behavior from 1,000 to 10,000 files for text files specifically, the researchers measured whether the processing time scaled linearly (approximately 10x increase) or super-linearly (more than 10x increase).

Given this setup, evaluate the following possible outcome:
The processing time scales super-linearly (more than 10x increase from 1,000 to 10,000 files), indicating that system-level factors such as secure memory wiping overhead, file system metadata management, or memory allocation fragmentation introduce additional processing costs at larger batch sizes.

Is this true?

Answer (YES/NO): YES